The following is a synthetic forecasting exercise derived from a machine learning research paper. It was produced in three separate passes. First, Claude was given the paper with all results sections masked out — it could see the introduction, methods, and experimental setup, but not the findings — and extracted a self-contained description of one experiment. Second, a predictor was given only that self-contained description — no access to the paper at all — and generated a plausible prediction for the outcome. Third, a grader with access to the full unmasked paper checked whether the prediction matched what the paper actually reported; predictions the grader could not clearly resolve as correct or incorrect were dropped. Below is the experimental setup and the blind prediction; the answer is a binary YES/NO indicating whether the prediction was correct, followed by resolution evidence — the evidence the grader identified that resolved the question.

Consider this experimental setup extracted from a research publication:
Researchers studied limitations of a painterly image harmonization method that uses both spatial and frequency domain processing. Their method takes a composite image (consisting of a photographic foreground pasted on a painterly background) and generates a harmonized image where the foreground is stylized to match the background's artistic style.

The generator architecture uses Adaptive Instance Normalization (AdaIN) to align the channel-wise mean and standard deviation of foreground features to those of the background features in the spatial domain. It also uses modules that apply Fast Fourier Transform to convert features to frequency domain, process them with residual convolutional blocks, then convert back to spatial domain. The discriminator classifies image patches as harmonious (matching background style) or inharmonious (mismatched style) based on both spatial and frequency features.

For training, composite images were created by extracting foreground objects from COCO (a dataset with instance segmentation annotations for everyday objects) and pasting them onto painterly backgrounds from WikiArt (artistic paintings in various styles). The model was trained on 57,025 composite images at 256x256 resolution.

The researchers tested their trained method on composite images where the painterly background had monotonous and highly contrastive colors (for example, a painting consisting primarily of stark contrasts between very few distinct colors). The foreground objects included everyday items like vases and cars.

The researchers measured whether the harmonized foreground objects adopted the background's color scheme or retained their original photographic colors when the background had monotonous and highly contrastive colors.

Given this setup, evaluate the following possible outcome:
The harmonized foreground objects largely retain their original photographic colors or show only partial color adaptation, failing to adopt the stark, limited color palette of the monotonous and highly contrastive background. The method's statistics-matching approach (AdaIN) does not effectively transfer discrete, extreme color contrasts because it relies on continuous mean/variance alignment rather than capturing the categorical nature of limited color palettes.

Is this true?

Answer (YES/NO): YES